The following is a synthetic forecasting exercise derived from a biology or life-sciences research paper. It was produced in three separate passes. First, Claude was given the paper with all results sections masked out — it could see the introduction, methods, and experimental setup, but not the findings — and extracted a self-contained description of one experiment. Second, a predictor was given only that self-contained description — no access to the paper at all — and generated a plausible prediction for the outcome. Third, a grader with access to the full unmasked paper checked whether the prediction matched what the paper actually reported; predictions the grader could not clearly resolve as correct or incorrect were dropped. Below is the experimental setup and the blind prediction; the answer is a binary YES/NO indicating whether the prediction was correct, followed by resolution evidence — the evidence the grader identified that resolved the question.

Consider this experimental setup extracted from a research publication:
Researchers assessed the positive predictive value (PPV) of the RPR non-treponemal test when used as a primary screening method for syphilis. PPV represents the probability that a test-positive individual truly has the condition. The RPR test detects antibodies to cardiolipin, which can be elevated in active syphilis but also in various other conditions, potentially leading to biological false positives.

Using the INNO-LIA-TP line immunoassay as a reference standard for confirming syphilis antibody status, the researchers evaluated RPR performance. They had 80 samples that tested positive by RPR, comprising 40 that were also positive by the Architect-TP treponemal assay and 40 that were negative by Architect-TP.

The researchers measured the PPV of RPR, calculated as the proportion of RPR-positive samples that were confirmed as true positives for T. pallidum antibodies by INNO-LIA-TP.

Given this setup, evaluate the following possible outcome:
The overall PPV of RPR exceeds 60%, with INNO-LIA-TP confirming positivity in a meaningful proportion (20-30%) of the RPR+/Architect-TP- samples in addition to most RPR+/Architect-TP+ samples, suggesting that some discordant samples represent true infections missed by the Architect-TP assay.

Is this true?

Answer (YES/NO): NO